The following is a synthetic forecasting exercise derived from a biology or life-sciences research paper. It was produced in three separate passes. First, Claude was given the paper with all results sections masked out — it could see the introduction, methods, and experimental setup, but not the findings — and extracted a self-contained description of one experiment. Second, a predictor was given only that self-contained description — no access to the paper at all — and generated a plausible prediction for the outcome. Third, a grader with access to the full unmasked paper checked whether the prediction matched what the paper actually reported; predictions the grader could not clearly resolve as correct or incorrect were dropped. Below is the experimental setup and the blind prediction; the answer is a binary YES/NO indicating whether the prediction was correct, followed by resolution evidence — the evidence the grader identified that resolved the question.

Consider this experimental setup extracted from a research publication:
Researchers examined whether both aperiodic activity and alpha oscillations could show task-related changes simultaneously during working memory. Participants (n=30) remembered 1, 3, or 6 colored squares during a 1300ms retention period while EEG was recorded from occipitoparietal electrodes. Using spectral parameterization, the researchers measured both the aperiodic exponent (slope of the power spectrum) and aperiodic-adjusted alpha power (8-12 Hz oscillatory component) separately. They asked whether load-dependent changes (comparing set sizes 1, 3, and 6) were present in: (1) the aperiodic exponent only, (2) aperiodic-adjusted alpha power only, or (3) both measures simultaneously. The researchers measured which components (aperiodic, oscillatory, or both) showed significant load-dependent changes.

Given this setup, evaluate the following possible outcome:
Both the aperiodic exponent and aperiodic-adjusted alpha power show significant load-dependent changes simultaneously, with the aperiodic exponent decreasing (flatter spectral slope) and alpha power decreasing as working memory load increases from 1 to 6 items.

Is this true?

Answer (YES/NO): YES